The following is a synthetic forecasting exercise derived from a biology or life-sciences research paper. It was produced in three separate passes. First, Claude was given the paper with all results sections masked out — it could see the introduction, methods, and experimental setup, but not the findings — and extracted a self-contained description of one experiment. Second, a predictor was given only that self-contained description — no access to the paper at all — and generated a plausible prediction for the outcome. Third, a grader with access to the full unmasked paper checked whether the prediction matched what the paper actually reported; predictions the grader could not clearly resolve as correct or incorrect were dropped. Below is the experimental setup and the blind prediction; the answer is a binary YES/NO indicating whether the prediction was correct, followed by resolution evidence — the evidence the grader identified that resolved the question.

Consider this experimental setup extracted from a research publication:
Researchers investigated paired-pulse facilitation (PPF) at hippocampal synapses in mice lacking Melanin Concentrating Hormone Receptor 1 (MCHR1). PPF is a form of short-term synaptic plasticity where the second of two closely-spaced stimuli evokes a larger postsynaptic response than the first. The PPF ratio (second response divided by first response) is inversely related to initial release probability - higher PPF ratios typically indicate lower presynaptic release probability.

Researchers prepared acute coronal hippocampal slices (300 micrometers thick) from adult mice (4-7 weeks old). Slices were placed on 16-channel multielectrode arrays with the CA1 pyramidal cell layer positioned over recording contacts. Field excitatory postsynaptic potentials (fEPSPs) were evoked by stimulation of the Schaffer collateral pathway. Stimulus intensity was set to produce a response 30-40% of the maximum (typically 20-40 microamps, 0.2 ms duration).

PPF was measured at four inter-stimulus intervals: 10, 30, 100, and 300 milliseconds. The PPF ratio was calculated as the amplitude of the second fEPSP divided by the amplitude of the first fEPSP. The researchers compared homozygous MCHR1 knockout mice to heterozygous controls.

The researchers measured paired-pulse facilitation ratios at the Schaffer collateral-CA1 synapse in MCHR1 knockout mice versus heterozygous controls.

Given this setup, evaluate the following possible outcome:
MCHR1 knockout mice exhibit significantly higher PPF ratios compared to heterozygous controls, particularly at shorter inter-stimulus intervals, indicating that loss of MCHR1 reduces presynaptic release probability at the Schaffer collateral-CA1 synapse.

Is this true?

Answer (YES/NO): NO